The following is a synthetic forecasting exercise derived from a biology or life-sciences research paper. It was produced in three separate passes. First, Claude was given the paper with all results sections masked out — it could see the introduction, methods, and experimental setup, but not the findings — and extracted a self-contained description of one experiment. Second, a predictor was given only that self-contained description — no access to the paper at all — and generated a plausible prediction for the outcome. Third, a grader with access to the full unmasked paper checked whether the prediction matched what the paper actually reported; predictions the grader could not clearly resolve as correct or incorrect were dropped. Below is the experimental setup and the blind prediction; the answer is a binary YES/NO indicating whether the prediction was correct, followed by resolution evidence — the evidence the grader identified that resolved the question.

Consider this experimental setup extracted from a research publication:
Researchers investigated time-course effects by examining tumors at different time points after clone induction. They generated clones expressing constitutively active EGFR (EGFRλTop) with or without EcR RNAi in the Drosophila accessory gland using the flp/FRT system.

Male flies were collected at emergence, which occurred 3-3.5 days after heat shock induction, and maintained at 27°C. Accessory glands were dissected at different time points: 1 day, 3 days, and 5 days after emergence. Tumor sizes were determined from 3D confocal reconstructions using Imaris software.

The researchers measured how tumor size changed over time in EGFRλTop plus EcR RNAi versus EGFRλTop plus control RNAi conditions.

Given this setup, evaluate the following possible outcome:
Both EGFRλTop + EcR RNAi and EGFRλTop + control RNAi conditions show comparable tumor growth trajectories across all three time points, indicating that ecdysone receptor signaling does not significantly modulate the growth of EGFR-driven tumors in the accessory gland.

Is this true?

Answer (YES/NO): NO